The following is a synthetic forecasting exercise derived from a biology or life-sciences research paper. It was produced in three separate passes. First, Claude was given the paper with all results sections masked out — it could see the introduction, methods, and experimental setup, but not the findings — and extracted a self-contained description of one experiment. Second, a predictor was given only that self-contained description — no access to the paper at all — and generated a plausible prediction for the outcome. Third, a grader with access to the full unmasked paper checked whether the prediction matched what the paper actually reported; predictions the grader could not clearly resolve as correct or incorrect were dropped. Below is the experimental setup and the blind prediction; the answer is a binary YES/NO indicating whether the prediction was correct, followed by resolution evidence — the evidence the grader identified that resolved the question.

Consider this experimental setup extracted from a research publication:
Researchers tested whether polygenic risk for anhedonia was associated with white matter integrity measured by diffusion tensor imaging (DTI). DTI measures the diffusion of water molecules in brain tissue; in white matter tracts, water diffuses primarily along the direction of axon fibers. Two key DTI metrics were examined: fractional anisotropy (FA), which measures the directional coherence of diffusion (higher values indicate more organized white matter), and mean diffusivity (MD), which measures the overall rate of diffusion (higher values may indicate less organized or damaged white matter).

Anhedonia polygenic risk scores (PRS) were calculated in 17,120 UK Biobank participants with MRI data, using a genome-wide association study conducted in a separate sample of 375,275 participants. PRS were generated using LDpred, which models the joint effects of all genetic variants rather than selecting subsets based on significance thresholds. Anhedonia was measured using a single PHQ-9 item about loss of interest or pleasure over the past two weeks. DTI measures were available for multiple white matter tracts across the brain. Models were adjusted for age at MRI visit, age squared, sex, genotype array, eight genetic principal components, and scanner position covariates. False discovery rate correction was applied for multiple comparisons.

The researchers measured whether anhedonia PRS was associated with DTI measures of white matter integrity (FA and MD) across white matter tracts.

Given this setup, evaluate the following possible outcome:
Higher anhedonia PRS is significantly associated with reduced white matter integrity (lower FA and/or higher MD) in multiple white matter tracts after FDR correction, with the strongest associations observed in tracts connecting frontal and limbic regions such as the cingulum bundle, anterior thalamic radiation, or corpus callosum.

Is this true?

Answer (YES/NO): NO